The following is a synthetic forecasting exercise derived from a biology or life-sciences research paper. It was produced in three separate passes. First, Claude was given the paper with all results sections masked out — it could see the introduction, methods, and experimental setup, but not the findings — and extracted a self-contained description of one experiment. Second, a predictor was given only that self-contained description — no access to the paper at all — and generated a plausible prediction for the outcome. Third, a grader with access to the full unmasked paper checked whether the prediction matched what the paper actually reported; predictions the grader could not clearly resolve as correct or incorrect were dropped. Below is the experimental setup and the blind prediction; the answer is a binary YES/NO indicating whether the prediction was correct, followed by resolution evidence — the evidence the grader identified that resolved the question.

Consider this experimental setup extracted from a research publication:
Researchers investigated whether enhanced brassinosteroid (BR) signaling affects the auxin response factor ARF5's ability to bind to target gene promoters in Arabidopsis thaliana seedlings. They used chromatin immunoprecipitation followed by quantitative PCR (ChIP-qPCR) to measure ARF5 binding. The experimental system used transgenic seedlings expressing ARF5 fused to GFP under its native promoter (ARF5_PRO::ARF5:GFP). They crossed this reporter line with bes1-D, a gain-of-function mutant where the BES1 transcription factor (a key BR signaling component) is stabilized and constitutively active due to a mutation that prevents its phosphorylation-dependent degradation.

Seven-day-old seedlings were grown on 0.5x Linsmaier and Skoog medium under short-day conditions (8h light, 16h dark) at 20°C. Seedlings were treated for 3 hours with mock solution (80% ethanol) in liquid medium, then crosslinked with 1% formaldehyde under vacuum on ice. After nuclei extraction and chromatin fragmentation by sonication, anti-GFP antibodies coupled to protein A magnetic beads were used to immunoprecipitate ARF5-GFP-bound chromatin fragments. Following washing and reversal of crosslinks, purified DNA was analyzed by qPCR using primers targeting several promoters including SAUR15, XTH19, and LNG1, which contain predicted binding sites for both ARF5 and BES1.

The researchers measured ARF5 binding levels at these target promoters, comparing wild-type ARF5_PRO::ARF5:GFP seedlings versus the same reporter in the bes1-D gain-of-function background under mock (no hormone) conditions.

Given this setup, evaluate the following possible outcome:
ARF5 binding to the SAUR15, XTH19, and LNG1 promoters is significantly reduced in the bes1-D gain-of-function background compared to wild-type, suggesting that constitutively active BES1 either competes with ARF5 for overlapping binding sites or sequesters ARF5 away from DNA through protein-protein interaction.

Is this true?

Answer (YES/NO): NO